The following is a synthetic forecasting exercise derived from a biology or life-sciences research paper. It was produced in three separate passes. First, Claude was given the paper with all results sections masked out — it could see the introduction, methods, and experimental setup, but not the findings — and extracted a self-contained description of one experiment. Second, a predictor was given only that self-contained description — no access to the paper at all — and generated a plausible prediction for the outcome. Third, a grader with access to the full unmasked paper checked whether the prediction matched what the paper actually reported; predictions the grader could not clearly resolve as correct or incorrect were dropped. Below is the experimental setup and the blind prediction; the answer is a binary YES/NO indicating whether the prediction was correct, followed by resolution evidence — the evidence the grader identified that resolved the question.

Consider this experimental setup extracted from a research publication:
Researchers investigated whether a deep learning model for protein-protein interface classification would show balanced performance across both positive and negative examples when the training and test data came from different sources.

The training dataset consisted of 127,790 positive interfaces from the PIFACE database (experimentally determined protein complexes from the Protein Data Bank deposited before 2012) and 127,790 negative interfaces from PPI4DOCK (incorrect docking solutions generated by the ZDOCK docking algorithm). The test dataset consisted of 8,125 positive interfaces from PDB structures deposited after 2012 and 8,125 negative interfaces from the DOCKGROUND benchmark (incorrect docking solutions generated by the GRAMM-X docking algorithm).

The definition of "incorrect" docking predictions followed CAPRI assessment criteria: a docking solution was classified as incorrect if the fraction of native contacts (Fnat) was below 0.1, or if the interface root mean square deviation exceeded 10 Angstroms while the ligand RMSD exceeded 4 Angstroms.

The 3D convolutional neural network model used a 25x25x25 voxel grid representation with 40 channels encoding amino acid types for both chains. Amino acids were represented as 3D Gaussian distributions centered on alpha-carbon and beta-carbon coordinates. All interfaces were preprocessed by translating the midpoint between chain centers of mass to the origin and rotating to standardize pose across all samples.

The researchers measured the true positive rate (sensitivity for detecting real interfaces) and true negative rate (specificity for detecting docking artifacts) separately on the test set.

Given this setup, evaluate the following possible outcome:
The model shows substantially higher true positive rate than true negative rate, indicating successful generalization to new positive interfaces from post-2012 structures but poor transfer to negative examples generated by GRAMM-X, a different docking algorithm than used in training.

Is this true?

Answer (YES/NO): YES